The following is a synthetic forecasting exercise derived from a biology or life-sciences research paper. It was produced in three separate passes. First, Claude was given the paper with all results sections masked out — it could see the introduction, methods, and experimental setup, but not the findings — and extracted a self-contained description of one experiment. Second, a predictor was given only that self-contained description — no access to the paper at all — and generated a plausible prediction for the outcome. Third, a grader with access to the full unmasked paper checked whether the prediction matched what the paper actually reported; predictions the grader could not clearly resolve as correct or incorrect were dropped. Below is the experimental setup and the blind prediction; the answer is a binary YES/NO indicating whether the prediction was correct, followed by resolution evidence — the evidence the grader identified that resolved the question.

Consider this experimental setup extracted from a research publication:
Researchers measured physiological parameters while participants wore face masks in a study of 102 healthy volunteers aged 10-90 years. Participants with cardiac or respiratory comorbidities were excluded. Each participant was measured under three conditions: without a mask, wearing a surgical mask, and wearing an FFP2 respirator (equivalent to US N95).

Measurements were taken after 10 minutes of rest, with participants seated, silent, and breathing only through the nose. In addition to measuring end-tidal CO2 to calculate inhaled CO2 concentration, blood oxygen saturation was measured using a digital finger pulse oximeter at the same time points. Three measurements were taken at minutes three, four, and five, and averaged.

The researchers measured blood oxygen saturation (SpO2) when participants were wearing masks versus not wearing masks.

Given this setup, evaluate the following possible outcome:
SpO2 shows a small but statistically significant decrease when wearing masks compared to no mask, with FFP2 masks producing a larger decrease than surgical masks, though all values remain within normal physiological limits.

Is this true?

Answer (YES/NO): NO